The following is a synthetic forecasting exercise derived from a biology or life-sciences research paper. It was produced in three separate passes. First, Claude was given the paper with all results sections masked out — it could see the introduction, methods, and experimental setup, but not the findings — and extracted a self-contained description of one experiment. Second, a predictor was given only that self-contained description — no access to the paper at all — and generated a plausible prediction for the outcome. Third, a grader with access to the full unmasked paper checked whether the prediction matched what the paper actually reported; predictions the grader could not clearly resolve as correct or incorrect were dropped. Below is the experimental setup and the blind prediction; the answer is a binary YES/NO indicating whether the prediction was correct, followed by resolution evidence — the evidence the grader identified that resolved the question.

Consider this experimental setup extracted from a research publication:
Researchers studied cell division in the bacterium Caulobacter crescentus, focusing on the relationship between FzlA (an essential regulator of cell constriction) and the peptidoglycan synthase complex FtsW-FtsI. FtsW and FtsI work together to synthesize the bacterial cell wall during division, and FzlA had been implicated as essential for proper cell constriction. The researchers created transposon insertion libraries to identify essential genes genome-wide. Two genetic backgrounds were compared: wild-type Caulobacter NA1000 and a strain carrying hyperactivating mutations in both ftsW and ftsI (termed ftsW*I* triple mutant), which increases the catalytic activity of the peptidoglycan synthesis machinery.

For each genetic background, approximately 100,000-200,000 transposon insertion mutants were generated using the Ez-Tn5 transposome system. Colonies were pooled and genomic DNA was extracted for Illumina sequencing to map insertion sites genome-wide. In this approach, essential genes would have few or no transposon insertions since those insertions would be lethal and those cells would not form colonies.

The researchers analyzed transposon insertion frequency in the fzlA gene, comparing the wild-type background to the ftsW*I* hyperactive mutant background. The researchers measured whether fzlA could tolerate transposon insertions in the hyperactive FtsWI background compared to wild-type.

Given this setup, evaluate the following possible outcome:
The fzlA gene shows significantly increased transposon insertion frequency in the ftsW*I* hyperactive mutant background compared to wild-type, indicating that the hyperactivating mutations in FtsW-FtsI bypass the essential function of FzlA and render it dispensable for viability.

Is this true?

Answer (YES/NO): YES